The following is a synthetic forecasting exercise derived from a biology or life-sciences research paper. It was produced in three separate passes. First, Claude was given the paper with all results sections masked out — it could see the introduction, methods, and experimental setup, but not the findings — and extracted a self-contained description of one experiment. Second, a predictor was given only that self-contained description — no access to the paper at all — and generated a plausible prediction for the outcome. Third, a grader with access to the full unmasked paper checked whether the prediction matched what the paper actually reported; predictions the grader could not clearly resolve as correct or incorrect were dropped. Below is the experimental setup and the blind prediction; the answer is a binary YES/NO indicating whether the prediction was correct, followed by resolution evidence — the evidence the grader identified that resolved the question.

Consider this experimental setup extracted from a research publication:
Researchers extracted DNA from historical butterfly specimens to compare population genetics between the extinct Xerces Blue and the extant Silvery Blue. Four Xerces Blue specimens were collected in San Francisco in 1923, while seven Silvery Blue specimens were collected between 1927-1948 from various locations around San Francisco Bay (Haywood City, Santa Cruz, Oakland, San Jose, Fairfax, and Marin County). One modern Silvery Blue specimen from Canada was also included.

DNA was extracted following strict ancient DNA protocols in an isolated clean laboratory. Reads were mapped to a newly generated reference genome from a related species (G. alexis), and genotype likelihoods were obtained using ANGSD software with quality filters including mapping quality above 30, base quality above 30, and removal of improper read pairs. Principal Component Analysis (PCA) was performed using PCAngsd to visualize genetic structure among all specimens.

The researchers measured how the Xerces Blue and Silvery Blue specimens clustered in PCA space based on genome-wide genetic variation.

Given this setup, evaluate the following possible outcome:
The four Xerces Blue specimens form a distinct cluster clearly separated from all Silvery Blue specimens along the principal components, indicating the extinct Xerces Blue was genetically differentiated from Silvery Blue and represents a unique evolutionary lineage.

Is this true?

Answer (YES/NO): YES